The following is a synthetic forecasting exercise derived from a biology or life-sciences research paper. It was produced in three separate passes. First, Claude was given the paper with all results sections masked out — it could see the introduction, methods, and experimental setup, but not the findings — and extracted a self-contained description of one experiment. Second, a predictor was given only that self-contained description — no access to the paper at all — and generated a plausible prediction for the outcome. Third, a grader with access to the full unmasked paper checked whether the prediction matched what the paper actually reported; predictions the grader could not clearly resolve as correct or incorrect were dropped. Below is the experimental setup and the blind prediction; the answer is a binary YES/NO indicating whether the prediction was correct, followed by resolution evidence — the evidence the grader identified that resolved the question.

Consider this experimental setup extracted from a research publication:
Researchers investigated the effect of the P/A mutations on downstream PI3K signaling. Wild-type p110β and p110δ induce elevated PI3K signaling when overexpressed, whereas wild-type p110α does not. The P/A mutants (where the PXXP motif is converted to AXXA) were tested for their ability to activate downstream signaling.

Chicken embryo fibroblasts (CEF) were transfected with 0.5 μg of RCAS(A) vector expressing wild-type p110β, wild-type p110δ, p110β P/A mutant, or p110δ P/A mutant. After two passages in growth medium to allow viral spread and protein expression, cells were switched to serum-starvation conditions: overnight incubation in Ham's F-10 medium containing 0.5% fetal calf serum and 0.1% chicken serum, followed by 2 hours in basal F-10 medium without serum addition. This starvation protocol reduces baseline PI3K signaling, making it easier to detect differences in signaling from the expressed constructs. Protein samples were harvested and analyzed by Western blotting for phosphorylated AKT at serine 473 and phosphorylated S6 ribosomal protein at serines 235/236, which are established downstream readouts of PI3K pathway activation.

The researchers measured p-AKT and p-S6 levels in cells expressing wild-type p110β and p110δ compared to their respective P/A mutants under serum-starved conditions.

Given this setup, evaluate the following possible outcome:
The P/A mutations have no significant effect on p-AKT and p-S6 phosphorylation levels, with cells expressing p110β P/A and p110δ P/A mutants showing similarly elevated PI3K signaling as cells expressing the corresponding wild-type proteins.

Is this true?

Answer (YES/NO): NO